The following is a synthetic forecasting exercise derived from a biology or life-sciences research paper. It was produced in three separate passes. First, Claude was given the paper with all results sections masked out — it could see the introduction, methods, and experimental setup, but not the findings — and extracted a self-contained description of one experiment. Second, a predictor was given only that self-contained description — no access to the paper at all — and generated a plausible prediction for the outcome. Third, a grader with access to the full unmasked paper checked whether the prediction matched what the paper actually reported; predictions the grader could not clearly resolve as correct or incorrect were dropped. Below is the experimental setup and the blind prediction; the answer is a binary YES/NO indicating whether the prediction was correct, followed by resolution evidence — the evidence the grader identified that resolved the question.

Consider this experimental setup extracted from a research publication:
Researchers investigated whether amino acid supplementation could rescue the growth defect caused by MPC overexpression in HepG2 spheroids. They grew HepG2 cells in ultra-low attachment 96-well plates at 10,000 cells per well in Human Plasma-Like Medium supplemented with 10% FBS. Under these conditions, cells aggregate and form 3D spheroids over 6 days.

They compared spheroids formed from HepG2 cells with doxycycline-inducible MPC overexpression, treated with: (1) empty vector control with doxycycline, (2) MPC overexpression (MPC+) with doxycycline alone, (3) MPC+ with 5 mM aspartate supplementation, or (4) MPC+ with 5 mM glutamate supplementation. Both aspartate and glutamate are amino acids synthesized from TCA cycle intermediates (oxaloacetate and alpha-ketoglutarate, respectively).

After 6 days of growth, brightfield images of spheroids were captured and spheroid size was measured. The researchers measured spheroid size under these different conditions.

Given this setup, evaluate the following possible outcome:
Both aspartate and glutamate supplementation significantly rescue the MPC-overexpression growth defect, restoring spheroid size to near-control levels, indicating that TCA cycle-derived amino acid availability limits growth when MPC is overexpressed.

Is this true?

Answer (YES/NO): YES